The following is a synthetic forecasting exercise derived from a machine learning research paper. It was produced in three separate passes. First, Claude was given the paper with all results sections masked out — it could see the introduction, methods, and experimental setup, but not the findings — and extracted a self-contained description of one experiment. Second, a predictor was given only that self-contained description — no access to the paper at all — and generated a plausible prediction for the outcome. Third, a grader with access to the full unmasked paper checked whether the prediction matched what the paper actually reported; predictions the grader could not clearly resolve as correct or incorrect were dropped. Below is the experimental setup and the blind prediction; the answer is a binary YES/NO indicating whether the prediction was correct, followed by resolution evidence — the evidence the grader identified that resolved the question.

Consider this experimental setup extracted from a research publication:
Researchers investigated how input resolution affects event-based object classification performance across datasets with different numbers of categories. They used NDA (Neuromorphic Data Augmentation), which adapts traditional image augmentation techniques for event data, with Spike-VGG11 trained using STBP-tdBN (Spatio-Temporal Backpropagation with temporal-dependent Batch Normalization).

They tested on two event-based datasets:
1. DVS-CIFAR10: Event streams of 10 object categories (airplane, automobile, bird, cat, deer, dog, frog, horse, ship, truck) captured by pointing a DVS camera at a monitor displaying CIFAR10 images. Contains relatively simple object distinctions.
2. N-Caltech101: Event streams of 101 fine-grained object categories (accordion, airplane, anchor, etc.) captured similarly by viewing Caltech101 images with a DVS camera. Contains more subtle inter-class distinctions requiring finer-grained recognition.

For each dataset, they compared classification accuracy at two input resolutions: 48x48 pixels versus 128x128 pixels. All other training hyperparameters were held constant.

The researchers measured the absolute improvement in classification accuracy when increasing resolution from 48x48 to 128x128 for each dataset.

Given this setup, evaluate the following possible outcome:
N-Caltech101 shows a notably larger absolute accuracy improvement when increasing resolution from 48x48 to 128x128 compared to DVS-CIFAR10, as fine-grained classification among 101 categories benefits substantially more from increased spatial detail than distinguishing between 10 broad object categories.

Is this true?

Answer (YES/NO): YES